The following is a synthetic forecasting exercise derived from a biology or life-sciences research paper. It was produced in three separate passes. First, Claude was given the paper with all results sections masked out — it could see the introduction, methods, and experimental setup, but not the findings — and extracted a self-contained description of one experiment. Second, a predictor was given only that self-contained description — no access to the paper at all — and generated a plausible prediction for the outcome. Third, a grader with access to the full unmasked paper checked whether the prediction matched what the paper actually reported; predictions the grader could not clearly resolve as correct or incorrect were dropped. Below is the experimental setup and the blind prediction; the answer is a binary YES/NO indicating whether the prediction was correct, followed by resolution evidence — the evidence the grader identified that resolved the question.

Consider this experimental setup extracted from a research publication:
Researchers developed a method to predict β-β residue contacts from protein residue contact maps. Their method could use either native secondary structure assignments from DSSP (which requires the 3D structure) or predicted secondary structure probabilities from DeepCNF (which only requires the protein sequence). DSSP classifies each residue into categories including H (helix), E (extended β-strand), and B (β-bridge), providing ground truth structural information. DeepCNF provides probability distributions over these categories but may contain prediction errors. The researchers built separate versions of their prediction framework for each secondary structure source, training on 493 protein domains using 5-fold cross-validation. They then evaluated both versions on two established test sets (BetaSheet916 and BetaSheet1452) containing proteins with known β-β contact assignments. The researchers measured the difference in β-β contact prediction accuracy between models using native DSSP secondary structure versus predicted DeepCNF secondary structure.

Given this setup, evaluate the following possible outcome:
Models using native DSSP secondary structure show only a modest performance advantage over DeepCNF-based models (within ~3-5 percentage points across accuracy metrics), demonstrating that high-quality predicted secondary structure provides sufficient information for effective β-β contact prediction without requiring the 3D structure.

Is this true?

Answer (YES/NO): NO